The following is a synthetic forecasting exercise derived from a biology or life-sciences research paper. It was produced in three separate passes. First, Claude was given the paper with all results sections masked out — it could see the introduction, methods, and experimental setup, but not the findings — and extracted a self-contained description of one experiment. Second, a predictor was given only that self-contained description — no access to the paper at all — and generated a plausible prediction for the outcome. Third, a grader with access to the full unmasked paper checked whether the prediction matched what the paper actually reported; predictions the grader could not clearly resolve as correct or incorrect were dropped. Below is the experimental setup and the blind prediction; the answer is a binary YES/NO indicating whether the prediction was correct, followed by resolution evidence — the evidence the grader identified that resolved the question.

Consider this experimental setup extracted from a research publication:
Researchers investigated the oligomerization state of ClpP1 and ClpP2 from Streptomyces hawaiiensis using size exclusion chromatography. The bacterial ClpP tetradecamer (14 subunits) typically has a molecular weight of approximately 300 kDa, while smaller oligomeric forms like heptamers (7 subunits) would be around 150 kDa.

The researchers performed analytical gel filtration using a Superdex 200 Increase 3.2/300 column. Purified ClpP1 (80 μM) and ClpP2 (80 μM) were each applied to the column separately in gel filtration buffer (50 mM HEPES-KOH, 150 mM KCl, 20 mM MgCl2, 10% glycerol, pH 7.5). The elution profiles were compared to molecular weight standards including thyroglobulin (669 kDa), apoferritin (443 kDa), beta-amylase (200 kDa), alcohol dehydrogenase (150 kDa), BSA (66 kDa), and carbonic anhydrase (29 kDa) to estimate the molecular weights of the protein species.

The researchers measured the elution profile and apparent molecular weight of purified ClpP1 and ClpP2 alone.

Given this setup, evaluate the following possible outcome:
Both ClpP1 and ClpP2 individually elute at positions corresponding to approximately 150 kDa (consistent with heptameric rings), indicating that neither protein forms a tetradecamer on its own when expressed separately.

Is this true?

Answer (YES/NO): NO